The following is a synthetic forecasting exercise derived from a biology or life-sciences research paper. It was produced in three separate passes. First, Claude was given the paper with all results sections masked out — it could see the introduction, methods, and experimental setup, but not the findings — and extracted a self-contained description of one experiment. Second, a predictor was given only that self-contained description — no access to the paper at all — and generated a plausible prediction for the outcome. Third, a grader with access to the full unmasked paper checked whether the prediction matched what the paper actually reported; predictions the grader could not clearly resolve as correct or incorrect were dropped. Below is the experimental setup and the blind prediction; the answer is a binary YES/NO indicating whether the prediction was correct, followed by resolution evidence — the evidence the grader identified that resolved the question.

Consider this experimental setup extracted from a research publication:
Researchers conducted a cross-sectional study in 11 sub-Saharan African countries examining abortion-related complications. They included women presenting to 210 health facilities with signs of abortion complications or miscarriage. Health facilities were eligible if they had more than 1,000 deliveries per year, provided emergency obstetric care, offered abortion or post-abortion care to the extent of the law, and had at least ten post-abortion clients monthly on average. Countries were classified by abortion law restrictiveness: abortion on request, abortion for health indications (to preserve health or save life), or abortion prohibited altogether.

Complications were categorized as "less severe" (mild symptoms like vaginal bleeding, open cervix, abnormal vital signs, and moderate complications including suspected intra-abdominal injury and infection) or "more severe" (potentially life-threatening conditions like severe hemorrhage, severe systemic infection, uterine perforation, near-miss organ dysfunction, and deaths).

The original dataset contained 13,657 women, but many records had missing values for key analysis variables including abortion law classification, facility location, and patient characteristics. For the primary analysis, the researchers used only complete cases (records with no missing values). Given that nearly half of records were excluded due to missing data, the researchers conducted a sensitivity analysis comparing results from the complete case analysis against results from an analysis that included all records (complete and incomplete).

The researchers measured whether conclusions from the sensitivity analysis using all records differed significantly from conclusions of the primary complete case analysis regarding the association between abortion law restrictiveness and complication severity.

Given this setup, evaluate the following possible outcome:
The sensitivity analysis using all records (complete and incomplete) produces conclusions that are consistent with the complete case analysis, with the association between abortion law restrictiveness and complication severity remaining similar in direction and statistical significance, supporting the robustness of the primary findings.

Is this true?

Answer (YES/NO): YES